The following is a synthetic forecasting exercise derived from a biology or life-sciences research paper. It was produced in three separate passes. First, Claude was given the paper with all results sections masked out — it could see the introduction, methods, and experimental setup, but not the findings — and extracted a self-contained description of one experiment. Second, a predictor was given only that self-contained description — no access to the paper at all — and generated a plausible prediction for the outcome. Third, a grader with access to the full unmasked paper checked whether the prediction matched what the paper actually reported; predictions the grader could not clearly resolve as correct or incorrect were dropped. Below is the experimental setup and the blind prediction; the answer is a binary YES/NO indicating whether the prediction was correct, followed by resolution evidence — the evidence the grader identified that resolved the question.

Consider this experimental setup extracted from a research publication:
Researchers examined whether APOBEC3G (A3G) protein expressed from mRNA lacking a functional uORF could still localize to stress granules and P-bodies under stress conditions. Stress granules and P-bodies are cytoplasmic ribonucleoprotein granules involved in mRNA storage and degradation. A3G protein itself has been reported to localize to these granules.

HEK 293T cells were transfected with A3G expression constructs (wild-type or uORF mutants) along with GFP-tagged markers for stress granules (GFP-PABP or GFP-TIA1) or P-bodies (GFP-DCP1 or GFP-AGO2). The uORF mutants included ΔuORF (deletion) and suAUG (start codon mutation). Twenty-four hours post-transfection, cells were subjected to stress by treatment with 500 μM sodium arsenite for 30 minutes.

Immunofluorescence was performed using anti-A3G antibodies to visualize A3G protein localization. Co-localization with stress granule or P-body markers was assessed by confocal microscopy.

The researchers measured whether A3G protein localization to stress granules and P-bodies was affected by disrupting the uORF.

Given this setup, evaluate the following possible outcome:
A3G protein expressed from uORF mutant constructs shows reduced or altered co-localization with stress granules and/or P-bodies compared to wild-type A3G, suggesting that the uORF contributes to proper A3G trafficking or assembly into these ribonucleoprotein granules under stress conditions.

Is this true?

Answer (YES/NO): NO